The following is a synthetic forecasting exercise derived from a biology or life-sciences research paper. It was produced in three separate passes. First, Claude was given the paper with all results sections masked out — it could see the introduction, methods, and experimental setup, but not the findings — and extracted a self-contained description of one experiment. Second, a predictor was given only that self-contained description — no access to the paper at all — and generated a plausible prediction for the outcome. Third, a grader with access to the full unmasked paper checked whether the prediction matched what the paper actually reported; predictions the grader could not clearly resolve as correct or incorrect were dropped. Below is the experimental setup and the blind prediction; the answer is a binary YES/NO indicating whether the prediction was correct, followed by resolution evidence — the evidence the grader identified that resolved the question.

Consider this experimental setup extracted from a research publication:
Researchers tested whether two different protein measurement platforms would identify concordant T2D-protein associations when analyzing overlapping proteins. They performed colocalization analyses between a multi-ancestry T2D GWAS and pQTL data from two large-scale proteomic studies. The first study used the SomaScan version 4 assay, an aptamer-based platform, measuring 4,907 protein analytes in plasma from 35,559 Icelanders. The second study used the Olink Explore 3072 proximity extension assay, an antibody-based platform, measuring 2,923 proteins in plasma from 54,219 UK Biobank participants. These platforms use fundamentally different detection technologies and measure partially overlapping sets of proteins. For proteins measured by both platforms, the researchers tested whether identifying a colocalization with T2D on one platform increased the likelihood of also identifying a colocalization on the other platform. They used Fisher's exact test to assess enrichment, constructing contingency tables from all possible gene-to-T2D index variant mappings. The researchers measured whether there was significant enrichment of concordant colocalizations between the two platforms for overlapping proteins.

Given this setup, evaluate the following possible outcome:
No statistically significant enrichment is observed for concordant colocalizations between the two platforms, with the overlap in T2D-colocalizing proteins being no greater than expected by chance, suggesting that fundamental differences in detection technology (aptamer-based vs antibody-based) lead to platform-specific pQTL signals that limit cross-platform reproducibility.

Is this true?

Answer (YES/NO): NO